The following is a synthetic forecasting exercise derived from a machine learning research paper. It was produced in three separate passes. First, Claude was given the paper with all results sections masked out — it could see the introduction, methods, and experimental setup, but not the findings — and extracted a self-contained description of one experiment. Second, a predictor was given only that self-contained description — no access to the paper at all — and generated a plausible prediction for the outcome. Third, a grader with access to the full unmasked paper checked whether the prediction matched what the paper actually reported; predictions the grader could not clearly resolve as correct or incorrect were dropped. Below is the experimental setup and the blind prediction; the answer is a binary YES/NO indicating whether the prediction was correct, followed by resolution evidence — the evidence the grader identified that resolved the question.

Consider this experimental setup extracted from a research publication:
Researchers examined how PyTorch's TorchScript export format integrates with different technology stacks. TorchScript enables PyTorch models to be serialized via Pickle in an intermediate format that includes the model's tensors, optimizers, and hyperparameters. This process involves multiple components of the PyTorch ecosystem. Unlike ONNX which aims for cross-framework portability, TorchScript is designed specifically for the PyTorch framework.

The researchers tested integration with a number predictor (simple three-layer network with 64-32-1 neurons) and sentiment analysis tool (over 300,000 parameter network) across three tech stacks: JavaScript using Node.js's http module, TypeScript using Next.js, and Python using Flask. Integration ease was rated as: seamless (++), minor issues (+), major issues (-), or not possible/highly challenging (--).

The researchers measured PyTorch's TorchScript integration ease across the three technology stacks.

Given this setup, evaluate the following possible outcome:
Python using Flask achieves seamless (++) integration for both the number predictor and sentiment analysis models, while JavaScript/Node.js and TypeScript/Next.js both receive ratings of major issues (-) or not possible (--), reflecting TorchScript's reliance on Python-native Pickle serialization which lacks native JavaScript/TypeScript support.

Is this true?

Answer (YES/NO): YES